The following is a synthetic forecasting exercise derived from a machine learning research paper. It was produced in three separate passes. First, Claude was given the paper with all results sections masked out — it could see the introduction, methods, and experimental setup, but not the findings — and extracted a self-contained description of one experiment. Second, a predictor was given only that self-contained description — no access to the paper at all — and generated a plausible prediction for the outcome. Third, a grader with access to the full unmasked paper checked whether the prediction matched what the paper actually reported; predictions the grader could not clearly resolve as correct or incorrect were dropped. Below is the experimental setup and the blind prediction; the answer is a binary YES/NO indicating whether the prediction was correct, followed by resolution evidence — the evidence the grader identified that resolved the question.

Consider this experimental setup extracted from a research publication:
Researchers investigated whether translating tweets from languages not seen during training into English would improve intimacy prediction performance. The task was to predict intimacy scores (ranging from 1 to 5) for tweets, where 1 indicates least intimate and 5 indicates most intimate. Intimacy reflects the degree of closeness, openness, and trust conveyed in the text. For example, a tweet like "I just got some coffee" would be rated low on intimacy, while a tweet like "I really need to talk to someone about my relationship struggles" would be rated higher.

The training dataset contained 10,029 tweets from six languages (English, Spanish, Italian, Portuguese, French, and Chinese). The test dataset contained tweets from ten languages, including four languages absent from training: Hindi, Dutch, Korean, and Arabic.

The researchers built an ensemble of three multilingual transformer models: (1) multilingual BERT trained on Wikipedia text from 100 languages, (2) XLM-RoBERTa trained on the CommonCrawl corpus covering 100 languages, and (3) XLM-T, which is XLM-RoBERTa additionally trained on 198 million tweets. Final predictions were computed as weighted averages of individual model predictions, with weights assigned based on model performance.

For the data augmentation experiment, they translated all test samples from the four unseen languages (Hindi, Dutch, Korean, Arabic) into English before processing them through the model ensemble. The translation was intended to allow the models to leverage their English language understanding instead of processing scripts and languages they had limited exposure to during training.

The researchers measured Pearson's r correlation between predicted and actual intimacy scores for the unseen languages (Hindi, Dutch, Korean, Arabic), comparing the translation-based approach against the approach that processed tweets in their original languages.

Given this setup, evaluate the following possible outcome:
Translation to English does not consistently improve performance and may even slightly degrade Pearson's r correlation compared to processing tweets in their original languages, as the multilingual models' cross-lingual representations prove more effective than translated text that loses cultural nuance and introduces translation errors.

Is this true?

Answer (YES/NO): NO